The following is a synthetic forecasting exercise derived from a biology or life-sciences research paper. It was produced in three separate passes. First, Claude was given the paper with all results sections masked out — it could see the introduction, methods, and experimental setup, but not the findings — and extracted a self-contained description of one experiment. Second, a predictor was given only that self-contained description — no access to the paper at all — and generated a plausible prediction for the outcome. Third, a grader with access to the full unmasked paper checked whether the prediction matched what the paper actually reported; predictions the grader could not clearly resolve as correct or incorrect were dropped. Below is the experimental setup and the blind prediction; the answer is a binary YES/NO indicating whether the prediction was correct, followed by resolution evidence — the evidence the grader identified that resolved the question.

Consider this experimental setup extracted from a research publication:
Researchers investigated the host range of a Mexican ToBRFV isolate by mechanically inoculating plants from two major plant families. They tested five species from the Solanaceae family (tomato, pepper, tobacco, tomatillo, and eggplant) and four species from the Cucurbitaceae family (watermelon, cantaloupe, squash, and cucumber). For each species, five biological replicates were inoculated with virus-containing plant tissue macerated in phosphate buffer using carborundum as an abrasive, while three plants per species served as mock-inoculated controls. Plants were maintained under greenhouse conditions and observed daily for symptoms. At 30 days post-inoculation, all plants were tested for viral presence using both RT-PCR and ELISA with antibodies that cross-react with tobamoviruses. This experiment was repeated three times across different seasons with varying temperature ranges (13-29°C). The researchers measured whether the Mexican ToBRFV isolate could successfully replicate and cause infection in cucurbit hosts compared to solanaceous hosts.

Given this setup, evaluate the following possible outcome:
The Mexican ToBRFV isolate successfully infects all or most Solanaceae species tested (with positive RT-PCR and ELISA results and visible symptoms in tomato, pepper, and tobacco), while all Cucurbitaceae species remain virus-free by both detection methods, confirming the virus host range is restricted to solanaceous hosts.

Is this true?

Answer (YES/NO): YES